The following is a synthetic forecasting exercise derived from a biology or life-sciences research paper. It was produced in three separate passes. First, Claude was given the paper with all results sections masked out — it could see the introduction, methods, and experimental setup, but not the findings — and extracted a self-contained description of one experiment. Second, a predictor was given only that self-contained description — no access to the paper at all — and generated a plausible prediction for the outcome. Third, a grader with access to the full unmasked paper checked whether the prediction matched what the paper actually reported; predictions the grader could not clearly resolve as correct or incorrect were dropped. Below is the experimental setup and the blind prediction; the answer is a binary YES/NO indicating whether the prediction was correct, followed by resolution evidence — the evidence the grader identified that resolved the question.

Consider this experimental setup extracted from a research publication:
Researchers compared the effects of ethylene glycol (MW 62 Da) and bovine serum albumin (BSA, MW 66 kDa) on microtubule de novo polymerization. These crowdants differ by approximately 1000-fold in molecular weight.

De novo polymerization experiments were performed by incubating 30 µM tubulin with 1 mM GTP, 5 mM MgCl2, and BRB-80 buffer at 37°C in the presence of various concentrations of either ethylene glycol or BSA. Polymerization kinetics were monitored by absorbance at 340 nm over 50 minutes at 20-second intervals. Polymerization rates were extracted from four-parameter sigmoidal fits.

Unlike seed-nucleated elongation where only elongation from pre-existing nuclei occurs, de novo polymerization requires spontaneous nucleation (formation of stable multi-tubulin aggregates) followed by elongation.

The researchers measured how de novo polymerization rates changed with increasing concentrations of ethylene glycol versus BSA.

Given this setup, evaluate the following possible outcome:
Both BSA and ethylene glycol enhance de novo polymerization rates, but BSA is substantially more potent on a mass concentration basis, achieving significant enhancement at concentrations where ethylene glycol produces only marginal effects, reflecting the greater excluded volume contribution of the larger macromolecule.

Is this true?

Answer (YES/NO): NO